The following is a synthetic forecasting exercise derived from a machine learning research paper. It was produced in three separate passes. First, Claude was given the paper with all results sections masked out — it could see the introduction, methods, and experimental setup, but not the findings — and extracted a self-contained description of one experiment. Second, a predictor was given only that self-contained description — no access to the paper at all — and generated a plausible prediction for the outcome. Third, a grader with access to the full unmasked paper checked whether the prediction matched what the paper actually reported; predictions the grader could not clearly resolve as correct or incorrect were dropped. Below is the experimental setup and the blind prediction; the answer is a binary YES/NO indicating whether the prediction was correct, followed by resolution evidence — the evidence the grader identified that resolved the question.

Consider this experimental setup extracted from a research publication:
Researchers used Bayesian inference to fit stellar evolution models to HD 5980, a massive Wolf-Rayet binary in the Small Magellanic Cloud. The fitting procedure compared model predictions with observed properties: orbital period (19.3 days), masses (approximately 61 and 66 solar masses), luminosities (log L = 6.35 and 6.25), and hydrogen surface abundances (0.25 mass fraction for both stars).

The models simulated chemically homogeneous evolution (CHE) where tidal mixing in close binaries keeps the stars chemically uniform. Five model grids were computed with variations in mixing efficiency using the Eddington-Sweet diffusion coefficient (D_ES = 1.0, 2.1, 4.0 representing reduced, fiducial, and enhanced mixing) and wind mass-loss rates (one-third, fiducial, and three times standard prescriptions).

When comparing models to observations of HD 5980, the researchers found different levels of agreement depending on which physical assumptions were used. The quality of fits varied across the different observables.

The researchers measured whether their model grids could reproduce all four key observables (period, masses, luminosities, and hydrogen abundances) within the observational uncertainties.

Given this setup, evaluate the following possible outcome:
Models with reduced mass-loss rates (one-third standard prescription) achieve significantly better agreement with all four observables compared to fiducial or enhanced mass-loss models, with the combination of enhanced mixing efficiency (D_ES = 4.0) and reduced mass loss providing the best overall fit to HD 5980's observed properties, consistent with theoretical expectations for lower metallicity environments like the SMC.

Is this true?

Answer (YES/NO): NO